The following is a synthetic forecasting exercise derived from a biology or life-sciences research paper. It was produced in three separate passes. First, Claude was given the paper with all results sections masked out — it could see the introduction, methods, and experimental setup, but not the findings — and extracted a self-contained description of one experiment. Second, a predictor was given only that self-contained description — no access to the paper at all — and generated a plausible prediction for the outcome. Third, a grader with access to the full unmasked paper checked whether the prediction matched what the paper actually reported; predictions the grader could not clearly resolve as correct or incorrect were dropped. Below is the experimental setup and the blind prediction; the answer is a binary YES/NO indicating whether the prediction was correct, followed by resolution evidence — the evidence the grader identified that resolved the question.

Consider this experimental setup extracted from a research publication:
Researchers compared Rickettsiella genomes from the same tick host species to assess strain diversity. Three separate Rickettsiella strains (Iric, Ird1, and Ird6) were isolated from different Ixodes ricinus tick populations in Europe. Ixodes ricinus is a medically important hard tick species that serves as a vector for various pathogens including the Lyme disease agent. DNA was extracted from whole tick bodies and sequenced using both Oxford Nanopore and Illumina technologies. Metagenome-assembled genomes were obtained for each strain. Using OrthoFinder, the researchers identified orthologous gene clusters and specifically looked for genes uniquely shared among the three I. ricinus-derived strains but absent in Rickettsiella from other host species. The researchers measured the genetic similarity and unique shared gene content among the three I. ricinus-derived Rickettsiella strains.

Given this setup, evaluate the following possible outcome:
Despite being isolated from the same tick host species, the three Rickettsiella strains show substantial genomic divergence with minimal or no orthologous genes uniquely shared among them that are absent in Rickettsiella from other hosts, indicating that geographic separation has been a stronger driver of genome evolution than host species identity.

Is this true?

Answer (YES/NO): NO